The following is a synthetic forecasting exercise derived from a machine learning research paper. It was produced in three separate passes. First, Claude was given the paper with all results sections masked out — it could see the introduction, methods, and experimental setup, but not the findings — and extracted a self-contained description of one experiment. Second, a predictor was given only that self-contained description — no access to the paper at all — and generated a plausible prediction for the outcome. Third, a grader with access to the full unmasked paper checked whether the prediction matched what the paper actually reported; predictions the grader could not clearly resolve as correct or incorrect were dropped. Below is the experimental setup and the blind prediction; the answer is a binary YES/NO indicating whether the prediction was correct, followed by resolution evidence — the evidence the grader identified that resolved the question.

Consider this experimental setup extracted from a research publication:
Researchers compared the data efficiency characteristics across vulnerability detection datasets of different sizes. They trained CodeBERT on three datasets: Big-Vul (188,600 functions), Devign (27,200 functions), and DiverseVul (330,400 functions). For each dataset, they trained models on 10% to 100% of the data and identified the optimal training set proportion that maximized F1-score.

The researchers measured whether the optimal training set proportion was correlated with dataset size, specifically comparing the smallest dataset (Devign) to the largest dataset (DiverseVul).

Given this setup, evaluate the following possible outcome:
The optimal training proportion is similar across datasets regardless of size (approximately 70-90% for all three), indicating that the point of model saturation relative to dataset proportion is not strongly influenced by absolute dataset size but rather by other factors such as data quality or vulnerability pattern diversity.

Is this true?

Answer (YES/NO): NO